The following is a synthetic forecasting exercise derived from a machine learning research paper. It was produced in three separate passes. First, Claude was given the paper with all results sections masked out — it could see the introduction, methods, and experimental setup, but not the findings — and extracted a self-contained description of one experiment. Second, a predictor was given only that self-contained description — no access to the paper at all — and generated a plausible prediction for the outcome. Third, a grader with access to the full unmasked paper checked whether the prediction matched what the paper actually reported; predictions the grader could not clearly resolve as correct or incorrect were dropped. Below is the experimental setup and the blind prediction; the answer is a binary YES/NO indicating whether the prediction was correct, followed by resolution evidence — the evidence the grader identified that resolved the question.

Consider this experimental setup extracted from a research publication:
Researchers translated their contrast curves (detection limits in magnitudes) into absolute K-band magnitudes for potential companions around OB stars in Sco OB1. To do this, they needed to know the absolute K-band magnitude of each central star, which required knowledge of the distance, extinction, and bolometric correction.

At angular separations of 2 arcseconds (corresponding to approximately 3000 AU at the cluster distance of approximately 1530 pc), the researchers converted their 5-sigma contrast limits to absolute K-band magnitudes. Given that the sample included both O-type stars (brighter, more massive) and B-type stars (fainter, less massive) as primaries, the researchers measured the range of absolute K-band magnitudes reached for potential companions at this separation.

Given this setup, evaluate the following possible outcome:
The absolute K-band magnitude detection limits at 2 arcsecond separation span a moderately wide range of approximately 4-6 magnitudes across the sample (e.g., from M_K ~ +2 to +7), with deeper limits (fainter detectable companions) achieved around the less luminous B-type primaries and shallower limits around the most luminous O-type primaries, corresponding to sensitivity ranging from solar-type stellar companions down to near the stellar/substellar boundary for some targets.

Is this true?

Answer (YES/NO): NO